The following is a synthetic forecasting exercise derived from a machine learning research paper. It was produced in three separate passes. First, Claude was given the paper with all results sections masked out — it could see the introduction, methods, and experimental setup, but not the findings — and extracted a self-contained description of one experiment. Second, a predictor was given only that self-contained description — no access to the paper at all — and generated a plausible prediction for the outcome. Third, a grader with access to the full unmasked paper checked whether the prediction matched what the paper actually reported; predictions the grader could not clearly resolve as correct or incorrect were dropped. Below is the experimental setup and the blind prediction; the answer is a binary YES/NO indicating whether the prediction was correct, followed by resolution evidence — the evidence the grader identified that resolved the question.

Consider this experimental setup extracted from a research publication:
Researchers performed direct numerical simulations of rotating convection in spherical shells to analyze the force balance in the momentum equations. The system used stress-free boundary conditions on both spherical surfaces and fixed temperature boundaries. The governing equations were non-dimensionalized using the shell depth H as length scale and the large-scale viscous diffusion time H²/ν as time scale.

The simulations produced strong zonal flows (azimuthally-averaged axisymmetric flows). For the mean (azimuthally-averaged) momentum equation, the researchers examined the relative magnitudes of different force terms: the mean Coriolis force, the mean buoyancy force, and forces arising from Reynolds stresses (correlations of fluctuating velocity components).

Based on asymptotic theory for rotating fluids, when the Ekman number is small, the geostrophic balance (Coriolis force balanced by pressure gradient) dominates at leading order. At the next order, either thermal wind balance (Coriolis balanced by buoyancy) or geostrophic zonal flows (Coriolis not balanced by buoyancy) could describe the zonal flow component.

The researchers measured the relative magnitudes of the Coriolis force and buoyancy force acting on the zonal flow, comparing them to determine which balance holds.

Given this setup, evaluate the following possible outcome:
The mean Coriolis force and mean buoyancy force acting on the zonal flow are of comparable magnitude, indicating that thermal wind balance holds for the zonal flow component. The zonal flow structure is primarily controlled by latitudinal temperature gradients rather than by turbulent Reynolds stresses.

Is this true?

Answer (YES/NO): NO